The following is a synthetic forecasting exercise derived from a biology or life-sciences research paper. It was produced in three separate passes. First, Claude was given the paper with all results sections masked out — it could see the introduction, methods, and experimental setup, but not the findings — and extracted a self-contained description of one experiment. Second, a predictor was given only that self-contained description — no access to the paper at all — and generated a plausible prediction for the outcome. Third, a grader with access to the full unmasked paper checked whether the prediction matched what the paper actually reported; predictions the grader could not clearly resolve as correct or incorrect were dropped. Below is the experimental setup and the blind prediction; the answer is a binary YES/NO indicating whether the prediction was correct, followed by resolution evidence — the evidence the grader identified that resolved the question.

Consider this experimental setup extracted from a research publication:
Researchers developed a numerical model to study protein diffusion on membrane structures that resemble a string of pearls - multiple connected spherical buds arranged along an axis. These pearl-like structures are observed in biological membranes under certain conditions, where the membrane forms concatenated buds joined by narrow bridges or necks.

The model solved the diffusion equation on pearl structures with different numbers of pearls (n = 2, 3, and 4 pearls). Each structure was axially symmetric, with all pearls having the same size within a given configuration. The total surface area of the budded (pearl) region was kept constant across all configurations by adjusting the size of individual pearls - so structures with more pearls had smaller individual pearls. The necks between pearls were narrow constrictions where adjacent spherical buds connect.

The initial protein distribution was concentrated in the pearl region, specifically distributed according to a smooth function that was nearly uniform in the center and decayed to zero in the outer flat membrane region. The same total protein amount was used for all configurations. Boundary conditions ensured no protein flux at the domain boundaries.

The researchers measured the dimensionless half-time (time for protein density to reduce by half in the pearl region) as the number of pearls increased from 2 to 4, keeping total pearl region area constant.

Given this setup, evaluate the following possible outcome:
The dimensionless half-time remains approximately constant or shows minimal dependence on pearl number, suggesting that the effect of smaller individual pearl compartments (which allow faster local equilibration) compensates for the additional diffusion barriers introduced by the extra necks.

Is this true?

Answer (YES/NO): NO